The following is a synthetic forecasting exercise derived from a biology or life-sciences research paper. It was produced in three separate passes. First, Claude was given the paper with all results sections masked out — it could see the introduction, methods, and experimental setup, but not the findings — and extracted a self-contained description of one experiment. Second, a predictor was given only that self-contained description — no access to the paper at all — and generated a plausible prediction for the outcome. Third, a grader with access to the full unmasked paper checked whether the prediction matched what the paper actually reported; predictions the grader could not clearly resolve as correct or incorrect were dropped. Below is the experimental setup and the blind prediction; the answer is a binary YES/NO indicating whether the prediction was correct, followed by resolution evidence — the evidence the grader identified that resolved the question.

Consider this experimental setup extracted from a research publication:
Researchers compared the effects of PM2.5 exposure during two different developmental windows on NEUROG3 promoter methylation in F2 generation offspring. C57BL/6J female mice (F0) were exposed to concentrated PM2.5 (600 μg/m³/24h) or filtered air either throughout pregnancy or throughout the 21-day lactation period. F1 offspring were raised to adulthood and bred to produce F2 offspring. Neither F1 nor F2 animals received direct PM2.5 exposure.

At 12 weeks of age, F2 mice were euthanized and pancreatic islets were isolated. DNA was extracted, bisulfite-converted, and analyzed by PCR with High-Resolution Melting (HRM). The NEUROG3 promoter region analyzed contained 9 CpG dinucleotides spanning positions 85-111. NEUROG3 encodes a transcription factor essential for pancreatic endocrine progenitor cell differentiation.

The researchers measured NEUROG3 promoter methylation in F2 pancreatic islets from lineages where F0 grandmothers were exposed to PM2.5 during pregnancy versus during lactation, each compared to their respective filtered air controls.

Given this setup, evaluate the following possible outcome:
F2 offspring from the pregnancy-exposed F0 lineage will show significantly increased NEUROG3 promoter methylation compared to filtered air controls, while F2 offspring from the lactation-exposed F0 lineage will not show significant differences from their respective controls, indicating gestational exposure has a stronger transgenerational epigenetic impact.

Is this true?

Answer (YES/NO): NO